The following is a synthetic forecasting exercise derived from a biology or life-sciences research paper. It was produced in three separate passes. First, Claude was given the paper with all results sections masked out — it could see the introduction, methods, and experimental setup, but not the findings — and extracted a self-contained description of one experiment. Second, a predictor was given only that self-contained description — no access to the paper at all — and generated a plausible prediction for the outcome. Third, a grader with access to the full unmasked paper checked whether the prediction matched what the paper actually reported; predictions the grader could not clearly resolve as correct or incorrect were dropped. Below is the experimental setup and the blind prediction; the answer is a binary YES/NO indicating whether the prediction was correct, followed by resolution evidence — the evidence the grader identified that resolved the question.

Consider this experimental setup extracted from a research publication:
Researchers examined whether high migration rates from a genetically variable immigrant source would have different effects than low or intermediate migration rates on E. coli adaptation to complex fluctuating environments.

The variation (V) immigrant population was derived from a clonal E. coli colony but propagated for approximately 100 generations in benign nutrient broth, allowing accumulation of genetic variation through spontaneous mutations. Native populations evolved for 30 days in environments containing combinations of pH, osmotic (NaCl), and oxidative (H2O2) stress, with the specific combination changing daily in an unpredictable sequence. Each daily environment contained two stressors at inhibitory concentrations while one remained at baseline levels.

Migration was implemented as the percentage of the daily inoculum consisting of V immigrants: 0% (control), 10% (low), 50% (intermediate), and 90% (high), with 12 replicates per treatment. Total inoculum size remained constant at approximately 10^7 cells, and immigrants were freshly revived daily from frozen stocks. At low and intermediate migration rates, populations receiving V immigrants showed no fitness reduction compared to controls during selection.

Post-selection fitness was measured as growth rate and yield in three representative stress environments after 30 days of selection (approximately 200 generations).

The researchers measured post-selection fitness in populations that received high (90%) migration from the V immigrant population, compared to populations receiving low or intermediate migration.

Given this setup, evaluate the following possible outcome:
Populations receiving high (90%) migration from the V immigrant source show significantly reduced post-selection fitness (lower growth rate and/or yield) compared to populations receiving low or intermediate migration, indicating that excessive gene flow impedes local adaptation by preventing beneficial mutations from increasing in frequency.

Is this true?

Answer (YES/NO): YES